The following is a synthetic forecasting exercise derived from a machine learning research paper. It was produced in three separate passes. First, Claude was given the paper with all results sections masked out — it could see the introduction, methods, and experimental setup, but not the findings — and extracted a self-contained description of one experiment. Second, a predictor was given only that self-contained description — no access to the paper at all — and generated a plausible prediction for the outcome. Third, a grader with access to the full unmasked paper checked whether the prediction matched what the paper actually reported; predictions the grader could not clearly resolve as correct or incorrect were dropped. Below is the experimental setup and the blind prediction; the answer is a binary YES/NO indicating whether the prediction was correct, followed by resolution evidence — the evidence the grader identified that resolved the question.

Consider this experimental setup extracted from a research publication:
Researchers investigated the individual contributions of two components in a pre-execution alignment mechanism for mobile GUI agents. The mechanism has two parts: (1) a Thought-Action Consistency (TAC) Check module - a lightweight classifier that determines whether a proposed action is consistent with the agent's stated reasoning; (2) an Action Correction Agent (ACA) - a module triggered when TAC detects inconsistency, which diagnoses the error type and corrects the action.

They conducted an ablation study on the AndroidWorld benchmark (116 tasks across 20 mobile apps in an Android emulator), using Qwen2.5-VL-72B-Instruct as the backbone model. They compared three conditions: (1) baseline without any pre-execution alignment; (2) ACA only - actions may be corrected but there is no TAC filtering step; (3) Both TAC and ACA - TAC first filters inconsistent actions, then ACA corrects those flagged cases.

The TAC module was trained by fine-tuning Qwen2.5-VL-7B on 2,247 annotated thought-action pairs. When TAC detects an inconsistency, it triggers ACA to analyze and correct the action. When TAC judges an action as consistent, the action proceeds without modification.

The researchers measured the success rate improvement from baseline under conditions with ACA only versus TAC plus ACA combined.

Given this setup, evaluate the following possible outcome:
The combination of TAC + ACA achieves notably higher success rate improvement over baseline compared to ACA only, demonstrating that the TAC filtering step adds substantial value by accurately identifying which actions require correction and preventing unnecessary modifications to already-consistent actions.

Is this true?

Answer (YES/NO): YES